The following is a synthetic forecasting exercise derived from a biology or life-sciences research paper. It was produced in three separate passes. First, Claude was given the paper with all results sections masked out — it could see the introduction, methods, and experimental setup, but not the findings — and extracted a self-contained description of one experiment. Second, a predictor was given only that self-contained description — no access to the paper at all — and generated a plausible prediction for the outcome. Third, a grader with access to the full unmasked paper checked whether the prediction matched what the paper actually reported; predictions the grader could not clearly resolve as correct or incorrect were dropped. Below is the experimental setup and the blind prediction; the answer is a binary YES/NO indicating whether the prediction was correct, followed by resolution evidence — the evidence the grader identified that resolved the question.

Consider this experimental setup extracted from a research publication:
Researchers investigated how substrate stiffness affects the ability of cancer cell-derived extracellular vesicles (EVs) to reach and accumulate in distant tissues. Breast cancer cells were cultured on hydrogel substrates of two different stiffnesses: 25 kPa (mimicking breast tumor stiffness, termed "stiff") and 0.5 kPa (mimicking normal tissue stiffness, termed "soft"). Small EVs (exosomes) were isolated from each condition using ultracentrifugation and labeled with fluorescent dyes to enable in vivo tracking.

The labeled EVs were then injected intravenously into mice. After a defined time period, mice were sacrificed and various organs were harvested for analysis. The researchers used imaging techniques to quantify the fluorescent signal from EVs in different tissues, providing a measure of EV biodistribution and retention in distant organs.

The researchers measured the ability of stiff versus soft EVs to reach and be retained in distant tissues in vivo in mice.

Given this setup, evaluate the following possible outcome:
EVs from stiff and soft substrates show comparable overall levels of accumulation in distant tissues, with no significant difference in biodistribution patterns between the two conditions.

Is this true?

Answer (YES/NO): NO